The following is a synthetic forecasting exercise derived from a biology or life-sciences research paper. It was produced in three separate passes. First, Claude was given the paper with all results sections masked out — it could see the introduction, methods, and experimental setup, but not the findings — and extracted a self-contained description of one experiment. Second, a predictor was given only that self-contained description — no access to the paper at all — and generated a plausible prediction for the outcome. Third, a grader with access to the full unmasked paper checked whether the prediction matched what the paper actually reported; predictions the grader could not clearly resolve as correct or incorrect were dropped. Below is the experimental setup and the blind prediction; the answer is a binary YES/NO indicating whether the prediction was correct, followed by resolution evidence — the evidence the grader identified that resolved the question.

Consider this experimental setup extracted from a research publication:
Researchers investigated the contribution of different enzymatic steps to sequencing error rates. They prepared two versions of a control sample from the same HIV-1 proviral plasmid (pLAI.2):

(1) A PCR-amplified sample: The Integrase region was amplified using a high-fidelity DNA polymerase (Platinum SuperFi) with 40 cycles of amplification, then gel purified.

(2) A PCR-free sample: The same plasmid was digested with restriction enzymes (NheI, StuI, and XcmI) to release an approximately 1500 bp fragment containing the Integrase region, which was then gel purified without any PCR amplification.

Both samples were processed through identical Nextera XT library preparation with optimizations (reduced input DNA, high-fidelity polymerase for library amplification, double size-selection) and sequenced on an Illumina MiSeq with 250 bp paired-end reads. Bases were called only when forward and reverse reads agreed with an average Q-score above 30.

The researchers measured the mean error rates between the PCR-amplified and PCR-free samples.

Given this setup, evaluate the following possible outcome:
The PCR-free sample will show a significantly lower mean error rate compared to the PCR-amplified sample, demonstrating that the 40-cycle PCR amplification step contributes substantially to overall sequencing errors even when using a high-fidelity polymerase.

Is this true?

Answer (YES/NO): NO